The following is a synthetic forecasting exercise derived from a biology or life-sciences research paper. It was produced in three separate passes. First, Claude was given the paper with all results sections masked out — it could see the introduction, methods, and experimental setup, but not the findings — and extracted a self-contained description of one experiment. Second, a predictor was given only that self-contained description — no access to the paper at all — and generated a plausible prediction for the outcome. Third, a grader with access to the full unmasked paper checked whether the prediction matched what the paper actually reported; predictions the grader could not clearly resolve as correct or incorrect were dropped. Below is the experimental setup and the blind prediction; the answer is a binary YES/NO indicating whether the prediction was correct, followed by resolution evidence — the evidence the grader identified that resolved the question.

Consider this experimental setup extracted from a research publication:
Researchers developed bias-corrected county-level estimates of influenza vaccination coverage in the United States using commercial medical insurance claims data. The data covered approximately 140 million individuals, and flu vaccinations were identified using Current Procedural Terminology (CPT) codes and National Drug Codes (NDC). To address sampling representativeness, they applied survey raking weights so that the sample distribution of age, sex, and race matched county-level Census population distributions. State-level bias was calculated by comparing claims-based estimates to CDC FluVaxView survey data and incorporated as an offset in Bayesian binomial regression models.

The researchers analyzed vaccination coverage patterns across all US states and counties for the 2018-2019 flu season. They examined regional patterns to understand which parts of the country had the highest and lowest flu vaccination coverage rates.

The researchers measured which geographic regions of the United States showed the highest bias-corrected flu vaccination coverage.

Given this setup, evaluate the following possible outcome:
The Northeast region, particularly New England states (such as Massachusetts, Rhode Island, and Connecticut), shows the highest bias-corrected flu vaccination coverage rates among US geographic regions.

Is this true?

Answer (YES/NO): NO